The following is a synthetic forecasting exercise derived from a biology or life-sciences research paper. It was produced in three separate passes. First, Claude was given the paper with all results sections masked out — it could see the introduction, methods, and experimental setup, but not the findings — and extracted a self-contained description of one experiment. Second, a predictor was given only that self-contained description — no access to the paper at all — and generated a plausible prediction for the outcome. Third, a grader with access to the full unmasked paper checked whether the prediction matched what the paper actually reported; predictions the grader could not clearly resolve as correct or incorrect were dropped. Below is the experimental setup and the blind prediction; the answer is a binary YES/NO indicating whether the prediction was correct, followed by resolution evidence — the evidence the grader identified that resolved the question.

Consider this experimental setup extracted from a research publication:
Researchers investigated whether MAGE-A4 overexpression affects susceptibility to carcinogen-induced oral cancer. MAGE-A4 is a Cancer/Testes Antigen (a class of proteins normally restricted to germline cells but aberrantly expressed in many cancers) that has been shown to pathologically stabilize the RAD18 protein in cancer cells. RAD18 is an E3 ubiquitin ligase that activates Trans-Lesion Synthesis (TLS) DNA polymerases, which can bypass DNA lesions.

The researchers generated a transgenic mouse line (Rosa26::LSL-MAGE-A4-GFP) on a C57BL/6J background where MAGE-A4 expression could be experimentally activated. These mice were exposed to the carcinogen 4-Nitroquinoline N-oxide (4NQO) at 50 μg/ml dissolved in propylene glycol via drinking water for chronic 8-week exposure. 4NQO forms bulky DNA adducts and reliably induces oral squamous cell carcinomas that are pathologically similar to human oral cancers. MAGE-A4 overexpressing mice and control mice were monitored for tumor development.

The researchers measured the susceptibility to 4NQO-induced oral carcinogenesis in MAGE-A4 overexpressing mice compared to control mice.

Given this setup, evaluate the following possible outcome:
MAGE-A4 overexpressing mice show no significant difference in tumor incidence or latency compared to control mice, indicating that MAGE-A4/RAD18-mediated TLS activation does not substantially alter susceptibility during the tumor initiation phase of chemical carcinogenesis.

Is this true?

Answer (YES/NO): NO